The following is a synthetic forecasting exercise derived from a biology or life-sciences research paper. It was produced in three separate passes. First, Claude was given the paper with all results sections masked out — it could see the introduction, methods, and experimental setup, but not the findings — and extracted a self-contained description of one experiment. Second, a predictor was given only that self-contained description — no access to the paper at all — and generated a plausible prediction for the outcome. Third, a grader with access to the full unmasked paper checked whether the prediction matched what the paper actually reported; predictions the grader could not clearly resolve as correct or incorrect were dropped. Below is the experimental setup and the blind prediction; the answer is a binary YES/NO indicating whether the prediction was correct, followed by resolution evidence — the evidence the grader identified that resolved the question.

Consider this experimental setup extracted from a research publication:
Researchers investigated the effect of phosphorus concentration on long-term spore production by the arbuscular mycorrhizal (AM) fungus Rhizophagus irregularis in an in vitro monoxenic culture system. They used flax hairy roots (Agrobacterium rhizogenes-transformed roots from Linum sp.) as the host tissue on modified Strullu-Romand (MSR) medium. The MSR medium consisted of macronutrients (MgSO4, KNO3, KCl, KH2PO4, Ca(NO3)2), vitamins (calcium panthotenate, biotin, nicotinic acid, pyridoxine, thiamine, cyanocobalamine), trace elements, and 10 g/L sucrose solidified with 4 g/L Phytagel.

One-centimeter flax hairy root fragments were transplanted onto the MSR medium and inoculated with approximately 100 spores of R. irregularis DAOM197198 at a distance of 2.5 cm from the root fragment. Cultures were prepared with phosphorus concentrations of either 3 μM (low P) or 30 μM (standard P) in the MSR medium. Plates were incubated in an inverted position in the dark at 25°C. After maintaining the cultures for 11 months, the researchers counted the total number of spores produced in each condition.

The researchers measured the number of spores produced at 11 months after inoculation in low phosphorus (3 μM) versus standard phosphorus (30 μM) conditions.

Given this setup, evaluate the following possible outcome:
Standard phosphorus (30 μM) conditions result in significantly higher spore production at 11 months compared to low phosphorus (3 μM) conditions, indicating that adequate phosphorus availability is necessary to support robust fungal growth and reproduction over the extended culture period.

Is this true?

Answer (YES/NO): NO